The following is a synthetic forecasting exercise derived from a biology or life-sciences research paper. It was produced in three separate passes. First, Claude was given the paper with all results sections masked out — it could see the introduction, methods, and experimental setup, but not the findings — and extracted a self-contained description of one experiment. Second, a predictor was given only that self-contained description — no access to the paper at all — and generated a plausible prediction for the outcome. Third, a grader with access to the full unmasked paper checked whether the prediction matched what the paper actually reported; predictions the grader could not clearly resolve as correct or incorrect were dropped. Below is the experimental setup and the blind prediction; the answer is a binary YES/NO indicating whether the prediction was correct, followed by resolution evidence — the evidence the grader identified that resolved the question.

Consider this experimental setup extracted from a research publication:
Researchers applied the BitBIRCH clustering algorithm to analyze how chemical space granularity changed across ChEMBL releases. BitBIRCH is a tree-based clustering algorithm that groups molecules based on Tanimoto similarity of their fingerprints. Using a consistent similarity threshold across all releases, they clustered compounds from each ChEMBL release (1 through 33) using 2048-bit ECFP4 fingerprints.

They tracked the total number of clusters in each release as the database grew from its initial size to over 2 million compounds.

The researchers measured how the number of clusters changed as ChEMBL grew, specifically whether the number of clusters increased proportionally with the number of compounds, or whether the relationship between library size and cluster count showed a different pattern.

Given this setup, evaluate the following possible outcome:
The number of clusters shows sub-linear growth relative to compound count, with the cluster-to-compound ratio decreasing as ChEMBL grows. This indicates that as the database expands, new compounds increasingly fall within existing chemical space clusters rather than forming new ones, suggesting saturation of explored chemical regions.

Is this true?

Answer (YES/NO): NO